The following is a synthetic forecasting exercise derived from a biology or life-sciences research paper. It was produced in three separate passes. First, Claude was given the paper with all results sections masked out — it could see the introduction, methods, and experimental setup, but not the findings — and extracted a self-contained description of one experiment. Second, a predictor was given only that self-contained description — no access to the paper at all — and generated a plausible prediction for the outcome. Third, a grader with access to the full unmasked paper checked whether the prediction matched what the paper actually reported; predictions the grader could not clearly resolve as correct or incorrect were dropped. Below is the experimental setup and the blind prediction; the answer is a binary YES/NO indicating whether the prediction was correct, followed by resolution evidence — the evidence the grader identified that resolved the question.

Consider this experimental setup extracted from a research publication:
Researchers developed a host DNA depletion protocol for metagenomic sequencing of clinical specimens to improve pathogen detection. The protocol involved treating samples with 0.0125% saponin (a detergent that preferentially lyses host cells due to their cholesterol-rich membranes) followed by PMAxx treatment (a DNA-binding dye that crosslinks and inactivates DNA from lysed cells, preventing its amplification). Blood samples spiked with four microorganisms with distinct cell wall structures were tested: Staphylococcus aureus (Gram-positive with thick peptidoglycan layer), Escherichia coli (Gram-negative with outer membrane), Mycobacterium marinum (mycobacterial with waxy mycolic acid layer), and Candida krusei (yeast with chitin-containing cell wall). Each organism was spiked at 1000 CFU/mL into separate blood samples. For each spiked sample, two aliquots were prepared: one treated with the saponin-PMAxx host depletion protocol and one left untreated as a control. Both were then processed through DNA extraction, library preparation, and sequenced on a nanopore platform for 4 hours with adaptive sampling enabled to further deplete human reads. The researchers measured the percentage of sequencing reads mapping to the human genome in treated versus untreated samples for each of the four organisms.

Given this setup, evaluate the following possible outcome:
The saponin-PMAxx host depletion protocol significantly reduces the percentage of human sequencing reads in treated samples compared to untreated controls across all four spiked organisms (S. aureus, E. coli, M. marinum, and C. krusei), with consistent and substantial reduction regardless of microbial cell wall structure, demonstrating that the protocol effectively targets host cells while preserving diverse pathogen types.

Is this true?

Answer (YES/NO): NO